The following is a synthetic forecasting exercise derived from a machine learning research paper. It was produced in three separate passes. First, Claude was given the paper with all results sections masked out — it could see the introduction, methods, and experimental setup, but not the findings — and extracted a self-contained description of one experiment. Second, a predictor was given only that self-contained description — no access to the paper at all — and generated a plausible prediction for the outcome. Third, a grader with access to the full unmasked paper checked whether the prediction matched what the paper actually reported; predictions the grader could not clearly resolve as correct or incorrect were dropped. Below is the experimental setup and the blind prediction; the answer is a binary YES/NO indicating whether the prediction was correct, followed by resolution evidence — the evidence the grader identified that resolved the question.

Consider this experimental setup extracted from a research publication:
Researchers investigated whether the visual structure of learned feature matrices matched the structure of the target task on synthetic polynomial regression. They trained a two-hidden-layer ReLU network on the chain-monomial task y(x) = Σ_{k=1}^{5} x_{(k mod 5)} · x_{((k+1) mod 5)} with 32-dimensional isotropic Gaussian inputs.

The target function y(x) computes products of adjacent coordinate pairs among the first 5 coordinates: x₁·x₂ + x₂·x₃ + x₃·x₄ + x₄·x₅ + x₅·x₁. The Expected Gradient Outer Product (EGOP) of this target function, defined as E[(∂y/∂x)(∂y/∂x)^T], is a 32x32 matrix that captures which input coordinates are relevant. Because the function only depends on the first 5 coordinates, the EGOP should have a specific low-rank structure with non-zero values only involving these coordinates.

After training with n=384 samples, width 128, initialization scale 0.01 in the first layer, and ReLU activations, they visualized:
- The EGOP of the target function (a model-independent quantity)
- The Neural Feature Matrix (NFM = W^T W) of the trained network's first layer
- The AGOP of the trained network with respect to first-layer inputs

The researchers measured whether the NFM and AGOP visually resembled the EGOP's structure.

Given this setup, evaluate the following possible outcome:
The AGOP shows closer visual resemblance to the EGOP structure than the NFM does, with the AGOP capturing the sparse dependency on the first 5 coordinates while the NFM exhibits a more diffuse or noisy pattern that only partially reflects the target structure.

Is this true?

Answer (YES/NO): NO